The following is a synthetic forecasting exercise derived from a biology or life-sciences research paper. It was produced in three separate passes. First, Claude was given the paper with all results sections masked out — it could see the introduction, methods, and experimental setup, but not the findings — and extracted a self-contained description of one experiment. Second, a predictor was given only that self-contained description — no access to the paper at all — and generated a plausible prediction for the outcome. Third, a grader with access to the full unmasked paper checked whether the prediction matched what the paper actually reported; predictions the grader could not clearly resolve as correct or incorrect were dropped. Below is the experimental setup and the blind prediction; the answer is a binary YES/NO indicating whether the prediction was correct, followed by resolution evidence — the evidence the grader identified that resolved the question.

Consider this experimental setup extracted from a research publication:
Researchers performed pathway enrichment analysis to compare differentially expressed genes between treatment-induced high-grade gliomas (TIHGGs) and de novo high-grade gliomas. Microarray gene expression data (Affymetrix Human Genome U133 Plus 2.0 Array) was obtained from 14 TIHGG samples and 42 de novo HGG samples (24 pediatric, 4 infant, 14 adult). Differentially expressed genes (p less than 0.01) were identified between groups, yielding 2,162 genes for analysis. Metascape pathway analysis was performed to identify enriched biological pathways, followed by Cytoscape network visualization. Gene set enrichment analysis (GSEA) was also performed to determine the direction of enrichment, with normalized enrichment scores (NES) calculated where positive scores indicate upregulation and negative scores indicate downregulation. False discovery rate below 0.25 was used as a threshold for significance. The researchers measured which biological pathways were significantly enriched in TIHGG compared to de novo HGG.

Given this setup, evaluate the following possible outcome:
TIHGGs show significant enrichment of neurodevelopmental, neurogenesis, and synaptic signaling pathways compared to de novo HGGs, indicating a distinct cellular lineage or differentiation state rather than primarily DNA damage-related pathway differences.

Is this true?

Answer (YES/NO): NO